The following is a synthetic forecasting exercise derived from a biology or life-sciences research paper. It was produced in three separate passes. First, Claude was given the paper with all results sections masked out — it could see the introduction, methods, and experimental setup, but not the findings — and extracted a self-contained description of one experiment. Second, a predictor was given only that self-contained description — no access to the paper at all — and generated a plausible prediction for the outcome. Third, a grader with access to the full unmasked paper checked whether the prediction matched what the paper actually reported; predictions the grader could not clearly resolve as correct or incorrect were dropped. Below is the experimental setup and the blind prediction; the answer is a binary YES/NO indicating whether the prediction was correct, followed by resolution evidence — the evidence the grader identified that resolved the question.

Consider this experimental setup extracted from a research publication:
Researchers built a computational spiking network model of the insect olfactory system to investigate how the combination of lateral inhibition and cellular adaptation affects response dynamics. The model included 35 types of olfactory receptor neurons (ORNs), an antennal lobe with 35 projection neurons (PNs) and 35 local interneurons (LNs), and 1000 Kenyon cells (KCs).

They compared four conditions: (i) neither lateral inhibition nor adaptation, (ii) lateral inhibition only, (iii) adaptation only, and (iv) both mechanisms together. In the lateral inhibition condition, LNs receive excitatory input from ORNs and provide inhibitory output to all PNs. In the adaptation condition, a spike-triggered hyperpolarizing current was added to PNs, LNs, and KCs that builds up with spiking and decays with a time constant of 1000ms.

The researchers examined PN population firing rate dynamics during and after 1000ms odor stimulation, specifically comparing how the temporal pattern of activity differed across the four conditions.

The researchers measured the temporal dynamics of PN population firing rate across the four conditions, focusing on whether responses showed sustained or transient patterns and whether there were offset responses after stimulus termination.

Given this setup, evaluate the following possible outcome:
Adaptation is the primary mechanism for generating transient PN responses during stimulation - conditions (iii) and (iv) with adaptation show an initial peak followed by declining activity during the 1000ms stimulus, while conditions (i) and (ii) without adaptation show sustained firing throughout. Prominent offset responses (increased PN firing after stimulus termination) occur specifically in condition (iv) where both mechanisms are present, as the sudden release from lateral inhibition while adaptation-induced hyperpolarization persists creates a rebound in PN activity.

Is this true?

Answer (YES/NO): YES